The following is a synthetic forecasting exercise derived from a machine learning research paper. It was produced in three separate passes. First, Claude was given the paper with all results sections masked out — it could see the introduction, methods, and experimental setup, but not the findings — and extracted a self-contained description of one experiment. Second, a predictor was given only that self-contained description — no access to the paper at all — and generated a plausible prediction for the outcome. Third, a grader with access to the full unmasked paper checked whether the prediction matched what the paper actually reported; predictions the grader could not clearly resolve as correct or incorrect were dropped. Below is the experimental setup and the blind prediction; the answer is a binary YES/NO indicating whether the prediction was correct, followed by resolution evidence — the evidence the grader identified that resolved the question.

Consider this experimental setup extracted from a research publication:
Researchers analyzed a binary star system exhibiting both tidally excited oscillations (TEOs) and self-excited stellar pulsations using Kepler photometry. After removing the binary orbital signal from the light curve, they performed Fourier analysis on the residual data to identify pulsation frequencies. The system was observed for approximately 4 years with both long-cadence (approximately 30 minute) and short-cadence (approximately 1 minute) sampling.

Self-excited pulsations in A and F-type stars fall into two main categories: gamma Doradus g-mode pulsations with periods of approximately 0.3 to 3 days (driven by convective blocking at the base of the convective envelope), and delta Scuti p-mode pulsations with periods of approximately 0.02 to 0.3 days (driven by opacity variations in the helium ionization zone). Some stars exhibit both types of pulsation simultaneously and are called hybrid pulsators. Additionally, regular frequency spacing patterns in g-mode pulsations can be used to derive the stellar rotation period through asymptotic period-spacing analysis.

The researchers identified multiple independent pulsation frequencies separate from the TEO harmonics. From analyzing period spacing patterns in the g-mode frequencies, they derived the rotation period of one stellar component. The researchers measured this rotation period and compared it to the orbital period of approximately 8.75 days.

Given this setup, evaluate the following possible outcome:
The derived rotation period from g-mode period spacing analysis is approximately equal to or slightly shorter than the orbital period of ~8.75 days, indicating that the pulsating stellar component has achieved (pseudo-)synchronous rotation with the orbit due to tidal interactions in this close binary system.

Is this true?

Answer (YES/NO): NO